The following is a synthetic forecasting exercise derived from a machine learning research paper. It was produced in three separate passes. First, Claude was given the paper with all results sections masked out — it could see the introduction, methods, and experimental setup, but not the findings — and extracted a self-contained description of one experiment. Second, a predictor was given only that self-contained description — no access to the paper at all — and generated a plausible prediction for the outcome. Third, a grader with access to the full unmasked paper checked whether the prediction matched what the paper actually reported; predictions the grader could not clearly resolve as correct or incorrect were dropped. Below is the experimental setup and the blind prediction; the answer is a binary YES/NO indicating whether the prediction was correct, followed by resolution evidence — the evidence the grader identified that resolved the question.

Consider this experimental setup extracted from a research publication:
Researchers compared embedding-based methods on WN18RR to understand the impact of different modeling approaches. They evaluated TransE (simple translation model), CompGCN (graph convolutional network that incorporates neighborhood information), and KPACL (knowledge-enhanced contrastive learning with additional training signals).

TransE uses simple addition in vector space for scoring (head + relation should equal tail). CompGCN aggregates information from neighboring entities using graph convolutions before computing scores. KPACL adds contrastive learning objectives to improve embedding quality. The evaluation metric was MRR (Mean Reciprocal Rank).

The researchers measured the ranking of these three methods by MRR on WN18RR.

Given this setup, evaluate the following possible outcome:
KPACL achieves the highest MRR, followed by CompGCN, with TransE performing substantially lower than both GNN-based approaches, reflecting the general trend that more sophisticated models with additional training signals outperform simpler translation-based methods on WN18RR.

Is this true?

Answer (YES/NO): YES